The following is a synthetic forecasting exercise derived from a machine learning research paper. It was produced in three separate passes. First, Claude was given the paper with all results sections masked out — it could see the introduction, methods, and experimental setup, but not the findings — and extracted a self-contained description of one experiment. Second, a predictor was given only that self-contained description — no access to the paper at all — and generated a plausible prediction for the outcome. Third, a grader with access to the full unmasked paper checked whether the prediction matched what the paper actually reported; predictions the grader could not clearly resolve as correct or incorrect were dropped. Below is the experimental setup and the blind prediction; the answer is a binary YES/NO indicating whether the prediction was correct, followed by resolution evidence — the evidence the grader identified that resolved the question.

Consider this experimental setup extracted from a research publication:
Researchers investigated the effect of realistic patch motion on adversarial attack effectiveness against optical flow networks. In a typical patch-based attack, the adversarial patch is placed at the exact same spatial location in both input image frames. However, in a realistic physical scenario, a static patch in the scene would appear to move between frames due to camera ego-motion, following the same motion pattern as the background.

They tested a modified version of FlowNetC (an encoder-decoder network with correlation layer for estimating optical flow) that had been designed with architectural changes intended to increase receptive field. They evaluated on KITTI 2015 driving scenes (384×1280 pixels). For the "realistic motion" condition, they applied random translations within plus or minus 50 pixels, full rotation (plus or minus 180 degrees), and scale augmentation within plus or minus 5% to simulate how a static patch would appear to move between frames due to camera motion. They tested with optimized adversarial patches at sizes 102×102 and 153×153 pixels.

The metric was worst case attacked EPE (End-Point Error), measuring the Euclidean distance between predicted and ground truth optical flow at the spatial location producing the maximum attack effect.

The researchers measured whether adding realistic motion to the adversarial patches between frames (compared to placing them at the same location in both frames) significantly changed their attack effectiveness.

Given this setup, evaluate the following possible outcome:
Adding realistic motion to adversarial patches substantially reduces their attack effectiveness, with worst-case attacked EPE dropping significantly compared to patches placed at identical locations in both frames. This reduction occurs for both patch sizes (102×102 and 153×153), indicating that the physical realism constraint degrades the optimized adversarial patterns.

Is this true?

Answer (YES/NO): NO